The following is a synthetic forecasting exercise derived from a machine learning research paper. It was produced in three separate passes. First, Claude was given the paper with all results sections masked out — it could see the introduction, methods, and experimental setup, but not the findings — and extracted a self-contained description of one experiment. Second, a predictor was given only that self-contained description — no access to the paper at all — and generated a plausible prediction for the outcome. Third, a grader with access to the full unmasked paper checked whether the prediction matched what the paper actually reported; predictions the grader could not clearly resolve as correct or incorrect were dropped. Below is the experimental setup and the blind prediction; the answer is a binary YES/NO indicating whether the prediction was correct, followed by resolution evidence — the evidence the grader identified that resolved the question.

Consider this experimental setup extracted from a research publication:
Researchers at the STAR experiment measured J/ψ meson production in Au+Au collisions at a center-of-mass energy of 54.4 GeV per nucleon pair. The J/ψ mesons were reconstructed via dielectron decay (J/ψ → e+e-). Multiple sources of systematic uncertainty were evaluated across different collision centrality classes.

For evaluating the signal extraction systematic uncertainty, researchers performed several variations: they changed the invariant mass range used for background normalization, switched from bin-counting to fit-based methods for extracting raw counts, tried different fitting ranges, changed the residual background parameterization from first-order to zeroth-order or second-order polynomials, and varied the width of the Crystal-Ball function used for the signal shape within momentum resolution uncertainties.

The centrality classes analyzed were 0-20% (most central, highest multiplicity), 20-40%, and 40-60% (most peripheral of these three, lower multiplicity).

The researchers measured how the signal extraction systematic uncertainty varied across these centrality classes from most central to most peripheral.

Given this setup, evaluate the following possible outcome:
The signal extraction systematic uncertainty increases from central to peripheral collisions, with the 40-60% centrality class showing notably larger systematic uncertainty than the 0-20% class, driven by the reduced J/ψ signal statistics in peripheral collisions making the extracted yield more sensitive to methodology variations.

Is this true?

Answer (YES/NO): NO